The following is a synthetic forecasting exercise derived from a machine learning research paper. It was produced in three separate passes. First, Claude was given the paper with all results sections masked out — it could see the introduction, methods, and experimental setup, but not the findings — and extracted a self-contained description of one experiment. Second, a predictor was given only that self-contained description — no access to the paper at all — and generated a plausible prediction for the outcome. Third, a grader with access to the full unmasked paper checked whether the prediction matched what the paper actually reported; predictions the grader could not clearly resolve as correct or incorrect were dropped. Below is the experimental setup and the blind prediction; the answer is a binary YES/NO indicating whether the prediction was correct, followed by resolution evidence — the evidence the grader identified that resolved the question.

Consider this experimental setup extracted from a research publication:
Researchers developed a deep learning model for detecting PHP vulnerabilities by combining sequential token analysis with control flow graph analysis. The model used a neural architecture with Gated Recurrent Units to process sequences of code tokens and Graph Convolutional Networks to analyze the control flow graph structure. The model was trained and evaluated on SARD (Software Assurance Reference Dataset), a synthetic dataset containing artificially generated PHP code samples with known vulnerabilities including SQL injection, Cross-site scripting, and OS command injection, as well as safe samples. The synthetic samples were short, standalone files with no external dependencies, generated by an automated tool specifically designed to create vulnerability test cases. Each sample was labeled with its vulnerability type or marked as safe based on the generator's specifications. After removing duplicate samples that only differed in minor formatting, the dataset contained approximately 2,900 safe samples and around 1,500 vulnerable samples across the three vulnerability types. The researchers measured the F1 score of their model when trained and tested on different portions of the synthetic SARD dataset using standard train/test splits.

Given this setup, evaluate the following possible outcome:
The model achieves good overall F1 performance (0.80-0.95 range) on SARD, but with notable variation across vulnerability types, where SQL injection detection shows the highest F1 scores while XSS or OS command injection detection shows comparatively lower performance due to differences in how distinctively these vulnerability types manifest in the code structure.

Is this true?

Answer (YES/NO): NO